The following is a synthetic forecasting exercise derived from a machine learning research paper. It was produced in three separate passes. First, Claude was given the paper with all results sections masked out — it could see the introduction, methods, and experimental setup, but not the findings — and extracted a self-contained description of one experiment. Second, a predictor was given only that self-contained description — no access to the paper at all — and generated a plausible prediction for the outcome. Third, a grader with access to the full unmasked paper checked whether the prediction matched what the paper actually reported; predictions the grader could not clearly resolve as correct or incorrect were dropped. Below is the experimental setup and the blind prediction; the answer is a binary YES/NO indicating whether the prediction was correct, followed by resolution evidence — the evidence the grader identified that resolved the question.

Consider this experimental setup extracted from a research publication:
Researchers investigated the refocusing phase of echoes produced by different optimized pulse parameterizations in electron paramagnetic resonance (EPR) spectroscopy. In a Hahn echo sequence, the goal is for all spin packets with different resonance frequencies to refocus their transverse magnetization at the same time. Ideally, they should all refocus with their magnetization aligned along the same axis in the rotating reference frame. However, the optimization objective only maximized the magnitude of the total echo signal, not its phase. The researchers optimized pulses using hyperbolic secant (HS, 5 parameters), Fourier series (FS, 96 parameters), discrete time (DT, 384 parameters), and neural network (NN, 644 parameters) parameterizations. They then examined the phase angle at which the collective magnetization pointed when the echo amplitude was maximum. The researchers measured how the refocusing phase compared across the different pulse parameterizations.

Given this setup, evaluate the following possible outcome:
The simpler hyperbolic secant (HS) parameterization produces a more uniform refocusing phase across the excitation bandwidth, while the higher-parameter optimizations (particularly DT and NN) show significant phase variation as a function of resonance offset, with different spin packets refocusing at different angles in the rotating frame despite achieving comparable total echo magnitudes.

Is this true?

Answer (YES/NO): NO